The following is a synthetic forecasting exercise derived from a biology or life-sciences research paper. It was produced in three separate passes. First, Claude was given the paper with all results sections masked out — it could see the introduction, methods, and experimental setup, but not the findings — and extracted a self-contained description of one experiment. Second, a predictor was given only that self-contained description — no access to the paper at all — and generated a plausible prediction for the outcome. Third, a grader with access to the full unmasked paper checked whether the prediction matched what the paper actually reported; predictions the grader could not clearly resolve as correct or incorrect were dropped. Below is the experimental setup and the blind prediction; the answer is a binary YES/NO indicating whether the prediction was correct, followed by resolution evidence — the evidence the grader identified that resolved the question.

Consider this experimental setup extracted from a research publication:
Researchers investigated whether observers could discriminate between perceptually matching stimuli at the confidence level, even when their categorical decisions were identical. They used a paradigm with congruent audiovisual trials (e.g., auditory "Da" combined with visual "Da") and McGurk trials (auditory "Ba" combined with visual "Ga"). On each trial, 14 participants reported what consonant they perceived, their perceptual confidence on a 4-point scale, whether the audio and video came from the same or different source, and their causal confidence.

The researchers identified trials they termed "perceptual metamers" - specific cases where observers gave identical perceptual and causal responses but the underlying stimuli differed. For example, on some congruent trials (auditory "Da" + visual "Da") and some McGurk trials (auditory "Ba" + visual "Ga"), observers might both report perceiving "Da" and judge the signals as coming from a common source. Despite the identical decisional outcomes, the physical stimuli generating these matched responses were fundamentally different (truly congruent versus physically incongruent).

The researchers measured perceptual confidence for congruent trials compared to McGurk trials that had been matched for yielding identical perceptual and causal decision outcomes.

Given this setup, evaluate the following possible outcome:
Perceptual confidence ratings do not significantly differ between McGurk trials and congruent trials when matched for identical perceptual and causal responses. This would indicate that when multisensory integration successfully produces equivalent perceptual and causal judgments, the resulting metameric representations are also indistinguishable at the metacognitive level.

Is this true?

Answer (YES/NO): YES